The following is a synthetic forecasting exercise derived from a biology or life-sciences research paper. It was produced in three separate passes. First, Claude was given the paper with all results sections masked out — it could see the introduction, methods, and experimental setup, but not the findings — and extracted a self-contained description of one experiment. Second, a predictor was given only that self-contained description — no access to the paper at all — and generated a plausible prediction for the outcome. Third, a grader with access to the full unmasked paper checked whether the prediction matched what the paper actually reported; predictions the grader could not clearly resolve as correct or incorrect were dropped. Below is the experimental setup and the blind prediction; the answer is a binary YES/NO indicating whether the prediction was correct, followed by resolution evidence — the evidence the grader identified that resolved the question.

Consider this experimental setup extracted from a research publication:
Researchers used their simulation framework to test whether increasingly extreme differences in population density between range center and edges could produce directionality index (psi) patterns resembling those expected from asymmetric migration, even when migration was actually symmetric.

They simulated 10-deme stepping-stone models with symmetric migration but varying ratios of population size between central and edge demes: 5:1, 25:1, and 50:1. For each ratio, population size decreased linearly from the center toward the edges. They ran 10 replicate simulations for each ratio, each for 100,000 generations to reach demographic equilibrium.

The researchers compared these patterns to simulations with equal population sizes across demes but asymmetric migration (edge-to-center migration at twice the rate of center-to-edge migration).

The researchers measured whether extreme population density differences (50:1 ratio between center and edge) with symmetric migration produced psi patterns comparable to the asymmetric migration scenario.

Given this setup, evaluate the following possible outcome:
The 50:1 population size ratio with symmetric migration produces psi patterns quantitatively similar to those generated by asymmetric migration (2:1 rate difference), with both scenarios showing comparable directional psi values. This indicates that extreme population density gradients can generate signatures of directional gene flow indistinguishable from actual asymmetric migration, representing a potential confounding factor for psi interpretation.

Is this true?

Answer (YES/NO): NO